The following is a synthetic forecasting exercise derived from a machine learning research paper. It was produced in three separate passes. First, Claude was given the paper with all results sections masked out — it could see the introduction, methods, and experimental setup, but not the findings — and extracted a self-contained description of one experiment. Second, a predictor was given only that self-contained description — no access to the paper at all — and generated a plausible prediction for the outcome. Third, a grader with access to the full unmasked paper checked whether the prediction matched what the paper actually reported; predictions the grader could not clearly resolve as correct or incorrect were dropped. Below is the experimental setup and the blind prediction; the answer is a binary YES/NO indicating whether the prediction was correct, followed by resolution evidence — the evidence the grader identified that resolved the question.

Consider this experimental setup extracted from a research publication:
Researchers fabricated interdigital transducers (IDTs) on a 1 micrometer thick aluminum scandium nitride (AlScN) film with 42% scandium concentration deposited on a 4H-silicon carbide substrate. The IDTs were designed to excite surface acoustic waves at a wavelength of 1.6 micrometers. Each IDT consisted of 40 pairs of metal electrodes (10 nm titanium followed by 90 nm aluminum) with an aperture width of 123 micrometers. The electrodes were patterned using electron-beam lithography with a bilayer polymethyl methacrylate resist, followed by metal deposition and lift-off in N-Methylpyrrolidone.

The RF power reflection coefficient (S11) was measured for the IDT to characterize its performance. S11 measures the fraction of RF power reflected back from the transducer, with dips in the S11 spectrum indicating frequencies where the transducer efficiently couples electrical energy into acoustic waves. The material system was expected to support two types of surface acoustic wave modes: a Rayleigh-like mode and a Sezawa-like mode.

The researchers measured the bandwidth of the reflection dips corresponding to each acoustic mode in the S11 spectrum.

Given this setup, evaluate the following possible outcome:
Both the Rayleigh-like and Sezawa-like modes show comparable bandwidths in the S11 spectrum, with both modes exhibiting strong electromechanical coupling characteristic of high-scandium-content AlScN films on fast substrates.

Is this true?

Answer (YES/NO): NO